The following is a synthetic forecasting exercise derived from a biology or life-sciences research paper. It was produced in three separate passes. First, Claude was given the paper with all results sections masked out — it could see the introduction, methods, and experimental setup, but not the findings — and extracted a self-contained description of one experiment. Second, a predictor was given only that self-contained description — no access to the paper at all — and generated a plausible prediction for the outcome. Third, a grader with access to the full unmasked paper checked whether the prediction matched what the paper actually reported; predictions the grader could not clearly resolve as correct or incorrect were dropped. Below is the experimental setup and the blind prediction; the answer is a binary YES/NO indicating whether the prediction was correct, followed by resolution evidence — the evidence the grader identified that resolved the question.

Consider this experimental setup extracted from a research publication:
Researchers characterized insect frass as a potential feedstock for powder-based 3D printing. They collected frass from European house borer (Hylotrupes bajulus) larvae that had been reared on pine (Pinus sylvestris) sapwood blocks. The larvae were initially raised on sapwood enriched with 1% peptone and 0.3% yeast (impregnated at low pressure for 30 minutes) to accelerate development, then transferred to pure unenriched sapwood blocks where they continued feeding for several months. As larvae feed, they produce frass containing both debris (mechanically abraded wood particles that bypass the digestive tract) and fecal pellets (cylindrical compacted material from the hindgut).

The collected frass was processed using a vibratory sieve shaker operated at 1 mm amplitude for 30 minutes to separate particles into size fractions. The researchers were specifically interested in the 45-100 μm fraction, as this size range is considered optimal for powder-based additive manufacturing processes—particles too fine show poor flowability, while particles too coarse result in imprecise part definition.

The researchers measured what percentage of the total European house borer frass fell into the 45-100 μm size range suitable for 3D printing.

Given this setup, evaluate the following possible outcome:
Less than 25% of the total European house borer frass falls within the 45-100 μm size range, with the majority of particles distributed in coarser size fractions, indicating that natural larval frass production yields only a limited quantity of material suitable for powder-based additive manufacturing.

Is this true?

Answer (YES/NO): YES